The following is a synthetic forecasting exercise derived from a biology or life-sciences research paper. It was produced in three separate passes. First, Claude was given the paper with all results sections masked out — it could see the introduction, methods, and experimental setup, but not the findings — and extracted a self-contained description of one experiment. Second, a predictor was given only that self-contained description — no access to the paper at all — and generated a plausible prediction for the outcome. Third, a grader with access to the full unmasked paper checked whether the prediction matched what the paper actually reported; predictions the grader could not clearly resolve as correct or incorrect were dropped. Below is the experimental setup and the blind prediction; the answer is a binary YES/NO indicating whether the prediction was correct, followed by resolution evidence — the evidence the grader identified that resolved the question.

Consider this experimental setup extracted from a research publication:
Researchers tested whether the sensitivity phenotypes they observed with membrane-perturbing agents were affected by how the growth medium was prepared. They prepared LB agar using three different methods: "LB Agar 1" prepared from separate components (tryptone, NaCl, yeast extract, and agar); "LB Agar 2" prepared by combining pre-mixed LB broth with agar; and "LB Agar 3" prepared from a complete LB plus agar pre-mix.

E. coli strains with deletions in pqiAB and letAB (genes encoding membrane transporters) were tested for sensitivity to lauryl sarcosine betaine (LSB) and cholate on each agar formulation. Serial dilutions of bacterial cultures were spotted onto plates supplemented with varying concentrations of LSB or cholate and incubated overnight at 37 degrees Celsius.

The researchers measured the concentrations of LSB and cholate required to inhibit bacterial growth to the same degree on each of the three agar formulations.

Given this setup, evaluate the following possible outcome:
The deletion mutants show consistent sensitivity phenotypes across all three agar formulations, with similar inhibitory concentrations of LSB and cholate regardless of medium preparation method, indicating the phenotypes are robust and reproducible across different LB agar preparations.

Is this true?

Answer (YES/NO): NO